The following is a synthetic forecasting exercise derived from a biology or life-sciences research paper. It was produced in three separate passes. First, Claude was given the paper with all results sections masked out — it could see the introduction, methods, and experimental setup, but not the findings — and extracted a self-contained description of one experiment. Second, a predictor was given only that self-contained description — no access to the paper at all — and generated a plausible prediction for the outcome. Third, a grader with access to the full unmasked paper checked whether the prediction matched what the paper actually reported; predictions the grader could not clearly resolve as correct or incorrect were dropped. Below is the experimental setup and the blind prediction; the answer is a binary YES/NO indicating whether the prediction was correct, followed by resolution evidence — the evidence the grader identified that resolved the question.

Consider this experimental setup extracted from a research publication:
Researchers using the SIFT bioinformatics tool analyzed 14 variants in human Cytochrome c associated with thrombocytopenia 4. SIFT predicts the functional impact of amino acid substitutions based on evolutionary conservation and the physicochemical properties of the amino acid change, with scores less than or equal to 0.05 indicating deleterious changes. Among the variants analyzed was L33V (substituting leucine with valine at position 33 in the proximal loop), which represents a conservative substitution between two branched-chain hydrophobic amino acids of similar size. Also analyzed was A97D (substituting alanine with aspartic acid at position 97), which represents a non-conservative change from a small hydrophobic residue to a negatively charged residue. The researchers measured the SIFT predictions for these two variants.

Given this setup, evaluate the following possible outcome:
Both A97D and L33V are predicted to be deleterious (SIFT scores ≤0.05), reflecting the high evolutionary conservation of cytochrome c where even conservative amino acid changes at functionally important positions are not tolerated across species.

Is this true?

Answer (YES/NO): YES